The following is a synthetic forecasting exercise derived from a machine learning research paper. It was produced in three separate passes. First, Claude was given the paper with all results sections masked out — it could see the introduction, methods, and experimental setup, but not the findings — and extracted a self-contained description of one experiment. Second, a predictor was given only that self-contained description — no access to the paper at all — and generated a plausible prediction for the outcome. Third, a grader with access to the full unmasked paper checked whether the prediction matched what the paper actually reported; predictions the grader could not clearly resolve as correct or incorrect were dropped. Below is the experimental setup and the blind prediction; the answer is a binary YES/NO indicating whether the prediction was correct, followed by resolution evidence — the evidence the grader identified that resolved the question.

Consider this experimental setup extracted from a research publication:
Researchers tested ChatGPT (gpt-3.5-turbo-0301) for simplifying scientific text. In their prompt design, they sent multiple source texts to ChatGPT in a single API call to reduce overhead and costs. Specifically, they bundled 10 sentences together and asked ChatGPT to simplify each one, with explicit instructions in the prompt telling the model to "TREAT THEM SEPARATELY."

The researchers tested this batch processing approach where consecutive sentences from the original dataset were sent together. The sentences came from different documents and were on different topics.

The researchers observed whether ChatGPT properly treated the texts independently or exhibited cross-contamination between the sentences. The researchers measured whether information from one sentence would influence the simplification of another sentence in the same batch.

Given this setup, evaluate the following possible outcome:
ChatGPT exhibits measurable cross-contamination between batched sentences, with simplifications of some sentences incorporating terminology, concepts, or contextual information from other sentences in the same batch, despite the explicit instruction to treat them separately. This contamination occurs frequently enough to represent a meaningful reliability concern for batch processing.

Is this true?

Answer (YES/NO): YES